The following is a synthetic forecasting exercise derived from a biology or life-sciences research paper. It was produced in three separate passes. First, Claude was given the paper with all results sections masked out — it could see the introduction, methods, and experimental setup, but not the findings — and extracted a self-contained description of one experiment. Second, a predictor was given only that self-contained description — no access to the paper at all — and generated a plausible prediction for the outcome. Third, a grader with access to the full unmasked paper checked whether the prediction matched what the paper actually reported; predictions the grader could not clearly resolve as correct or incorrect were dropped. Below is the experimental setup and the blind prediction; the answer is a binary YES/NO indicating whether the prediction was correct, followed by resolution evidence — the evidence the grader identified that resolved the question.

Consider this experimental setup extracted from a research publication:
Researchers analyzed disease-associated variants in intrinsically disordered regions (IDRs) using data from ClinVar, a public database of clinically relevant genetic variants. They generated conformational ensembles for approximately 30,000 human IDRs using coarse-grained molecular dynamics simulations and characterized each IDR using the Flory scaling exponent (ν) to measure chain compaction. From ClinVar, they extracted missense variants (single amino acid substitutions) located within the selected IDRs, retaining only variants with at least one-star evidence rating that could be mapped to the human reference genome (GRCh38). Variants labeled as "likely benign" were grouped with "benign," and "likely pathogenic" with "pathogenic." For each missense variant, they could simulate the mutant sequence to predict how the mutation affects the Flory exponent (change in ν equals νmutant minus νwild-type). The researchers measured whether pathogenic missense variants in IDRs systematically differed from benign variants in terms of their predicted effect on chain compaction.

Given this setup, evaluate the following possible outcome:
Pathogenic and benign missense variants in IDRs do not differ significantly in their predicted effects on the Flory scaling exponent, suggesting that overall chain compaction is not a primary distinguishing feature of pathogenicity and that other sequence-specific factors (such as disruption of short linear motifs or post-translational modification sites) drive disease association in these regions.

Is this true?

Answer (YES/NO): YES